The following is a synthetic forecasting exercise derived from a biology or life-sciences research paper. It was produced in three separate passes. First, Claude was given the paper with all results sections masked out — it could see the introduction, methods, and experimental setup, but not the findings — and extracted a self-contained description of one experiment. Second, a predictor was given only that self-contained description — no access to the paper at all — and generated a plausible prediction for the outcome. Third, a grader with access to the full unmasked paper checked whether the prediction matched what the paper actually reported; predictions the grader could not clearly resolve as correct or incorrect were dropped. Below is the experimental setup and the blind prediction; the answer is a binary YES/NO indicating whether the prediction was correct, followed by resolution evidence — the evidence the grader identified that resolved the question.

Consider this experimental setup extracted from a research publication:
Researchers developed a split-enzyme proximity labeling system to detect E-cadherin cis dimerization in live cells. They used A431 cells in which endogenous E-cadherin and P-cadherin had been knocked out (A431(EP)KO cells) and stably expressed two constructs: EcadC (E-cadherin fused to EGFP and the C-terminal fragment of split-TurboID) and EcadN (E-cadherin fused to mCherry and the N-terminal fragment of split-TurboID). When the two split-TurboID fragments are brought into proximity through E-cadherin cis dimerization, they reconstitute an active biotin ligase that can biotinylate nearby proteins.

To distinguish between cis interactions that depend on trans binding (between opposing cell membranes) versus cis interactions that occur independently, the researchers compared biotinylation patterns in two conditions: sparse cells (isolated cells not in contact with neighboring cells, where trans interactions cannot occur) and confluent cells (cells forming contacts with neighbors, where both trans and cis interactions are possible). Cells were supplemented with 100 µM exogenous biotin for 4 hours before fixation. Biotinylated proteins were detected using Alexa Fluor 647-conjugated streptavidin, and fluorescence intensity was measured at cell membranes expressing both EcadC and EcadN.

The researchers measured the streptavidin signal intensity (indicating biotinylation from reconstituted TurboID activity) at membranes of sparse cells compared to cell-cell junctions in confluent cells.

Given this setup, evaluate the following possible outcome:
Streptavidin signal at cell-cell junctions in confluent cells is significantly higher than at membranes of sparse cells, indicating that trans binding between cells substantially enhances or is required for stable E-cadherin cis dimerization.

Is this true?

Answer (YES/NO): NO